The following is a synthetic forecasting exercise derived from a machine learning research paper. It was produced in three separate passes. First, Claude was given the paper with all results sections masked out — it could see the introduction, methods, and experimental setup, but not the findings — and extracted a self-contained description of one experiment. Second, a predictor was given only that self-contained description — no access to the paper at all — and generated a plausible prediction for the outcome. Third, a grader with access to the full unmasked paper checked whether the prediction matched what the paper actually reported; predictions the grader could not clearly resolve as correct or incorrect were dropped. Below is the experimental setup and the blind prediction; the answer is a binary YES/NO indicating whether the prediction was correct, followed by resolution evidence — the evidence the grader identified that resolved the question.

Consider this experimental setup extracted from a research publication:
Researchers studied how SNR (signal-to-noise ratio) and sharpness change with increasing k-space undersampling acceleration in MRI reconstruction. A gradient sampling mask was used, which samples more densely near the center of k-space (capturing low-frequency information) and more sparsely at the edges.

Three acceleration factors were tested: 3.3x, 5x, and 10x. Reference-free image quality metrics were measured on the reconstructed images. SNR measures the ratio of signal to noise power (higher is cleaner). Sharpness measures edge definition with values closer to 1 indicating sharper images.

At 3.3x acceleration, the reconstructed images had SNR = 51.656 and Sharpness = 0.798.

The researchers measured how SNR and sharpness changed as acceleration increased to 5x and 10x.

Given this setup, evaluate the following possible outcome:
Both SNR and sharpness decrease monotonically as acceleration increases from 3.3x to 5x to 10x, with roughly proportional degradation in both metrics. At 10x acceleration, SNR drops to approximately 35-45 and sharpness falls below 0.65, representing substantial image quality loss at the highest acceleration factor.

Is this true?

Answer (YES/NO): NO